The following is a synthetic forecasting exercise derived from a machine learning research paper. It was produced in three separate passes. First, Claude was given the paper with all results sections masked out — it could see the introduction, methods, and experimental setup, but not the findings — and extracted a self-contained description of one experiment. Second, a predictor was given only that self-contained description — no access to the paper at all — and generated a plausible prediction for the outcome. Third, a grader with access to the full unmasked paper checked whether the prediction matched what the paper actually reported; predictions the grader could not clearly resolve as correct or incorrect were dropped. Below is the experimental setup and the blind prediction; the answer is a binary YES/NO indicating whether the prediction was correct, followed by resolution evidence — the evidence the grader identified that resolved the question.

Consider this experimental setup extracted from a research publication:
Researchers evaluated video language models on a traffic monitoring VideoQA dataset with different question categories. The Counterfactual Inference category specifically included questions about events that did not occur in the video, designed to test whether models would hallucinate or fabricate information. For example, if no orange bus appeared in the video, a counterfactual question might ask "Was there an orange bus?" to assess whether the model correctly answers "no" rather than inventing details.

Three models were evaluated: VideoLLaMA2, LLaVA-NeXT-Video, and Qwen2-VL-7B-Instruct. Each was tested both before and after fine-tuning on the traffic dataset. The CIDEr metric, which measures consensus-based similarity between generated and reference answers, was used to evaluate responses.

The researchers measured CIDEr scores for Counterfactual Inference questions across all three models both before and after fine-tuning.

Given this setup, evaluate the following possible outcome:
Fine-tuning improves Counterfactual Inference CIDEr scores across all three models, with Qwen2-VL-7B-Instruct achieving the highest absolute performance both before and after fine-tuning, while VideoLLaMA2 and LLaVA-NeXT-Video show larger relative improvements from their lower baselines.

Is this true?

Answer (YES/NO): NO